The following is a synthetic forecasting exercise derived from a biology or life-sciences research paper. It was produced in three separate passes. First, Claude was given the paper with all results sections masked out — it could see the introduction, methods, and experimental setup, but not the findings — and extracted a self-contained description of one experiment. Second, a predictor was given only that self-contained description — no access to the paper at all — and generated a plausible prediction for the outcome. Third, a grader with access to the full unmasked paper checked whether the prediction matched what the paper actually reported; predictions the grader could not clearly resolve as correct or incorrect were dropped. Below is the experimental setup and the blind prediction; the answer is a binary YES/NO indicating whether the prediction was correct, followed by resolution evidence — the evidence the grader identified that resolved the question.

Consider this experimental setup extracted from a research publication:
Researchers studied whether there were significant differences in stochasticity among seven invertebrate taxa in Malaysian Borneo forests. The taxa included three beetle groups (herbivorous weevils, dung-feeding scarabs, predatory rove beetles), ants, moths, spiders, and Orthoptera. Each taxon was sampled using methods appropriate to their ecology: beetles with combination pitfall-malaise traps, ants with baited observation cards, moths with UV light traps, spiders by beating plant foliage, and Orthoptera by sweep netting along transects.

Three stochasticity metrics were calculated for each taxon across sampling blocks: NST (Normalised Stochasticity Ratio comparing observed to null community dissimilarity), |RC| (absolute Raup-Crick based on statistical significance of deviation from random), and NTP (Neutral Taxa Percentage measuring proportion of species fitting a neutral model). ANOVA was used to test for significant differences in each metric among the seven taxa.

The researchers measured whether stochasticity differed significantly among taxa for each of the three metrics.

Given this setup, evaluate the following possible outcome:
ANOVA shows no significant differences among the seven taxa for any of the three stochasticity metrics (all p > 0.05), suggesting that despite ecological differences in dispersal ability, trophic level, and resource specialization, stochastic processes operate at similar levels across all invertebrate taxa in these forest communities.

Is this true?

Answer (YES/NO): NO